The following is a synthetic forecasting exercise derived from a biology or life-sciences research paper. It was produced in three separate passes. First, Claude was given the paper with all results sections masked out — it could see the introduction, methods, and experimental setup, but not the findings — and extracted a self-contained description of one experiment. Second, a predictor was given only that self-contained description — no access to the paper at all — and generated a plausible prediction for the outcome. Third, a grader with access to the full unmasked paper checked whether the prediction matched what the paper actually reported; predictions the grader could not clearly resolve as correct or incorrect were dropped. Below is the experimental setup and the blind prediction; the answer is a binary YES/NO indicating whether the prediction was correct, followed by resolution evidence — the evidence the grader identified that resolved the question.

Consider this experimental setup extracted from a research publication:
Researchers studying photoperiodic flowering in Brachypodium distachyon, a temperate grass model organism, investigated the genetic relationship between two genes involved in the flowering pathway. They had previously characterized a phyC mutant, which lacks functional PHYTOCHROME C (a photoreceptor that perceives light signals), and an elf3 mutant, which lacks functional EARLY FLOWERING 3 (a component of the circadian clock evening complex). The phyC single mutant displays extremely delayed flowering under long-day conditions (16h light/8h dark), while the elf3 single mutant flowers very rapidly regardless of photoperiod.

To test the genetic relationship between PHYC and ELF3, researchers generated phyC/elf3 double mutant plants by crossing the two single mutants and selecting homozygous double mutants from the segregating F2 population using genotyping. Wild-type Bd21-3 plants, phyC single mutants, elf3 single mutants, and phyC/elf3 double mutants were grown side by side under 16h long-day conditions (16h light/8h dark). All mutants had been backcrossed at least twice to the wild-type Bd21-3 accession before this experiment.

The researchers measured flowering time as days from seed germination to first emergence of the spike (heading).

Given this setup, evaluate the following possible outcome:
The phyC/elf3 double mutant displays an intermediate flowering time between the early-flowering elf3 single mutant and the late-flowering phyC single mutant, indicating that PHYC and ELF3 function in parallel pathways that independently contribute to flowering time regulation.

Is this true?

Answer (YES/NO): NO